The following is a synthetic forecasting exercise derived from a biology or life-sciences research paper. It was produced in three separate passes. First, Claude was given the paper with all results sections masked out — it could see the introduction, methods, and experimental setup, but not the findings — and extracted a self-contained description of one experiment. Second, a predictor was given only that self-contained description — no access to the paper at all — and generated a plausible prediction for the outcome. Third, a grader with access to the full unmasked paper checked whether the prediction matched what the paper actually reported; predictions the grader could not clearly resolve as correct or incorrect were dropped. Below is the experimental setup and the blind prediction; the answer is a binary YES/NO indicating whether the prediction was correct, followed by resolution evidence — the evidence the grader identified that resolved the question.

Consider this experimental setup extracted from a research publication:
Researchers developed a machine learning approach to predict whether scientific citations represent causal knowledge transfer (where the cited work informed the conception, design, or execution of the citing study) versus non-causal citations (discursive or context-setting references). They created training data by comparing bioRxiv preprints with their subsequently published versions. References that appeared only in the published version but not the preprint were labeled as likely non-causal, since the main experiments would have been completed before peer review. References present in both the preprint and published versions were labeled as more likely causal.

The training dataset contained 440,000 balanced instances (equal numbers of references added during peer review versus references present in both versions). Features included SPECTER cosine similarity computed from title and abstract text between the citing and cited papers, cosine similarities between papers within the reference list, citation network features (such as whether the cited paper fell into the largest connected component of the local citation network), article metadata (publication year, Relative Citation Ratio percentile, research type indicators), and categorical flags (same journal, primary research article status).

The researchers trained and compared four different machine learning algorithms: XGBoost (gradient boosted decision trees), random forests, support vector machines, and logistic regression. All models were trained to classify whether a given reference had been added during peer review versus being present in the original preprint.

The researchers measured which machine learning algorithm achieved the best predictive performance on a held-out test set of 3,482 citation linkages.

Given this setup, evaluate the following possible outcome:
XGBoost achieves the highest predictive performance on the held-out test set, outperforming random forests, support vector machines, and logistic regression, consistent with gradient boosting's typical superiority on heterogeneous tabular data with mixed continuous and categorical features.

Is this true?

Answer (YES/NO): YES